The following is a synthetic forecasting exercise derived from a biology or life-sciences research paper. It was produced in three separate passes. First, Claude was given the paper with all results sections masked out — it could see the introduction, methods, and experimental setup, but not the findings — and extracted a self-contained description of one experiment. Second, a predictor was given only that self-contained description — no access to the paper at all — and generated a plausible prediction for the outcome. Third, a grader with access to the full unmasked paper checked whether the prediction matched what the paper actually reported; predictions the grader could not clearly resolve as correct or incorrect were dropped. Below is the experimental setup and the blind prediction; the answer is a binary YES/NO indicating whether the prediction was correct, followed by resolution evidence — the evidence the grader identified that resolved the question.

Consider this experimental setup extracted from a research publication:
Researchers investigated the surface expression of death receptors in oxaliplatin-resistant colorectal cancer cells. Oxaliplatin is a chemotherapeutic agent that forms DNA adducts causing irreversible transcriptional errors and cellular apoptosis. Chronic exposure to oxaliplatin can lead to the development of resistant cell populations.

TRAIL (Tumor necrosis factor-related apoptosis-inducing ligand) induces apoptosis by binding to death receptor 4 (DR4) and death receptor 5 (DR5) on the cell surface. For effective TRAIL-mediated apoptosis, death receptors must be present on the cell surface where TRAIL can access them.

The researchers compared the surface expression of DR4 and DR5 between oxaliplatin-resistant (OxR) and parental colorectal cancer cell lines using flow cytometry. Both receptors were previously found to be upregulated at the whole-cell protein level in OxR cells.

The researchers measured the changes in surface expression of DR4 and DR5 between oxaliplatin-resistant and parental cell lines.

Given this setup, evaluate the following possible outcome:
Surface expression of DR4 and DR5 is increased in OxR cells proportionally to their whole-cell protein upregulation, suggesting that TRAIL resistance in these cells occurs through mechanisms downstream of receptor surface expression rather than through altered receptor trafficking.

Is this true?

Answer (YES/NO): NO